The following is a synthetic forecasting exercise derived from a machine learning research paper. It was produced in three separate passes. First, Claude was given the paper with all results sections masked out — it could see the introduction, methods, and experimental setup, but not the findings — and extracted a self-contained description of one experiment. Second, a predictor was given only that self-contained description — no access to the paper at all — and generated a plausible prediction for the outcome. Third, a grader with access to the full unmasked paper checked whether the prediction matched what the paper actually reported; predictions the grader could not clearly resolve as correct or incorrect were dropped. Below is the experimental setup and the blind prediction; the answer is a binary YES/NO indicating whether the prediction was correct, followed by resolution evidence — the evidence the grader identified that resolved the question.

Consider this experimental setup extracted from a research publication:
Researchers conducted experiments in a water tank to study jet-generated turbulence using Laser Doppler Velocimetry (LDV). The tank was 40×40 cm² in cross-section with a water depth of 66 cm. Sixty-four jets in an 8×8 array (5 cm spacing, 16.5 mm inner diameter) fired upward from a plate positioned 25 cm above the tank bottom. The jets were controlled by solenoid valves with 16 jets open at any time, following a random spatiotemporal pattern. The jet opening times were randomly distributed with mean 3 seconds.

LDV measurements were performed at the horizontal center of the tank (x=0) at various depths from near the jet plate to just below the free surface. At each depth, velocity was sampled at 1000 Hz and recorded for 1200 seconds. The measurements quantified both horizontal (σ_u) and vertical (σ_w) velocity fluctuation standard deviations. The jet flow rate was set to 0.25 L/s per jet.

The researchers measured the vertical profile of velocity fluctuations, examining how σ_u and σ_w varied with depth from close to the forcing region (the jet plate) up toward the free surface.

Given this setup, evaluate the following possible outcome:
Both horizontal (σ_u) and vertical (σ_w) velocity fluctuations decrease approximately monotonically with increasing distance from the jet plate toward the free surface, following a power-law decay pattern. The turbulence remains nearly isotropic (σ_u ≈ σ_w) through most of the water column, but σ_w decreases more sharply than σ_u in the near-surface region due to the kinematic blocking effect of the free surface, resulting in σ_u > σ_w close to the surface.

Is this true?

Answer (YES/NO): NO